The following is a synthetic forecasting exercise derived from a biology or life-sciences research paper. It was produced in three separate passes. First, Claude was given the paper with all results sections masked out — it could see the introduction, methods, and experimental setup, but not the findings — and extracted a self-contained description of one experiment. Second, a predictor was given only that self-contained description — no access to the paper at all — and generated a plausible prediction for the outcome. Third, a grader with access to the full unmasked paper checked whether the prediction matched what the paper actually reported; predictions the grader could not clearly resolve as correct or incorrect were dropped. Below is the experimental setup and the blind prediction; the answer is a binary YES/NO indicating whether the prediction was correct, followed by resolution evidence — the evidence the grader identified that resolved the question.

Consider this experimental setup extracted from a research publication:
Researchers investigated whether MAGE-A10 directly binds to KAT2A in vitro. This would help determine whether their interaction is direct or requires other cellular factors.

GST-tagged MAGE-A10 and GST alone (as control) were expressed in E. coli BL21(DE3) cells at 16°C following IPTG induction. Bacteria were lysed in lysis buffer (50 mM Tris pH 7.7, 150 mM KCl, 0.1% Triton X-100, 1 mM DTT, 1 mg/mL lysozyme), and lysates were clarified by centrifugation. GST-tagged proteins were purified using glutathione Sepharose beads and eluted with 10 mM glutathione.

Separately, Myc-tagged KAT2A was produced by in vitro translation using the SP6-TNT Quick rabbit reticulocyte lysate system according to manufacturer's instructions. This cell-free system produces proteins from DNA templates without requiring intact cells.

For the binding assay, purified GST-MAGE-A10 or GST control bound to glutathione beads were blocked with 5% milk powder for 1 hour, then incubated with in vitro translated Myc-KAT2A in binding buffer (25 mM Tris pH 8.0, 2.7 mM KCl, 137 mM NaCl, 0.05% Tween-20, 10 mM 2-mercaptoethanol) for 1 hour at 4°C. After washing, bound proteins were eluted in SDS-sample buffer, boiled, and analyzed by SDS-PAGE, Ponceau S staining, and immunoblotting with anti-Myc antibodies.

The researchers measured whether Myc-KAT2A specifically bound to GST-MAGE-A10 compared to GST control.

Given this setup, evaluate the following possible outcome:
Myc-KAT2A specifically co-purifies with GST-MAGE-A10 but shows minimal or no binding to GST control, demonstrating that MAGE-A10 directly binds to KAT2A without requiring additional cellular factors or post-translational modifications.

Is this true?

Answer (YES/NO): YES